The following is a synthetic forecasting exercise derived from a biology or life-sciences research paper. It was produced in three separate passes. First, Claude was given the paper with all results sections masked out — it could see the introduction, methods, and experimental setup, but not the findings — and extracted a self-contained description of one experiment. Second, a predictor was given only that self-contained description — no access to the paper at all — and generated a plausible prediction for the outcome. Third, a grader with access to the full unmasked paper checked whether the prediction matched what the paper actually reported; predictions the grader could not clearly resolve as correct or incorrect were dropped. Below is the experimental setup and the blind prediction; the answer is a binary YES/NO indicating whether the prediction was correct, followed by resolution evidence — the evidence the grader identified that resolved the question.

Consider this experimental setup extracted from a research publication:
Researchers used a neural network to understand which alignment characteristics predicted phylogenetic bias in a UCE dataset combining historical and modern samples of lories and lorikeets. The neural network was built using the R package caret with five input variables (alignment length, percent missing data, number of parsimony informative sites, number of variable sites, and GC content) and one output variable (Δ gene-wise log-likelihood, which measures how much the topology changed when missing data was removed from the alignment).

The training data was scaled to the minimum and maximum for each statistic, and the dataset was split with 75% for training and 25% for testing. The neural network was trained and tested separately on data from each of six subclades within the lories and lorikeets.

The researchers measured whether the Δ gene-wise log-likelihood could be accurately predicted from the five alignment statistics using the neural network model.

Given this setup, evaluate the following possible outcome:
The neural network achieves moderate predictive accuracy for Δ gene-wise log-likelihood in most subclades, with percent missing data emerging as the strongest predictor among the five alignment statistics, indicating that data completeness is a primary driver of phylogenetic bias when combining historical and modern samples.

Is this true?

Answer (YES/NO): NO